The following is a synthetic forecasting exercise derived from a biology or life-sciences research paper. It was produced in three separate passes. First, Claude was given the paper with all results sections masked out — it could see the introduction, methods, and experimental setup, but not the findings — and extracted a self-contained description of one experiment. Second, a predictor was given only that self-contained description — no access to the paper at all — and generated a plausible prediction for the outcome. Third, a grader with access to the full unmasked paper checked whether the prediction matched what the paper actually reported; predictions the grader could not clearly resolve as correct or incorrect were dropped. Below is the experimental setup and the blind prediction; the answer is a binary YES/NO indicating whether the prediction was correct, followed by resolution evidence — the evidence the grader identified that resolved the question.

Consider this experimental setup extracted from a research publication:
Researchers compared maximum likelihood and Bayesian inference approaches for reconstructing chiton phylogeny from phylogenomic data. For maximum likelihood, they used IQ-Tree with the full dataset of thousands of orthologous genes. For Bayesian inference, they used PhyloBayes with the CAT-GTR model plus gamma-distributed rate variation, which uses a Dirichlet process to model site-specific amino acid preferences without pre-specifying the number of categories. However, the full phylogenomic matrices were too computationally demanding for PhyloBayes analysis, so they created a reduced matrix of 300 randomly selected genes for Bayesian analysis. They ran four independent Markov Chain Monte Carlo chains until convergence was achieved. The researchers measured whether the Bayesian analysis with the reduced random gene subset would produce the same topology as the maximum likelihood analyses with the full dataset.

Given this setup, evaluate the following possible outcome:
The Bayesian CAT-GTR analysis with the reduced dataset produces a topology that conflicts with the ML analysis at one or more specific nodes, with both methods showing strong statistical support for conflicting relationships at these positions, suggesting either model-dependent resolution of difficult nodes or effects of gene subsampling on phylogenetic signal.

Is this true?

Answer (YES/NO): NO